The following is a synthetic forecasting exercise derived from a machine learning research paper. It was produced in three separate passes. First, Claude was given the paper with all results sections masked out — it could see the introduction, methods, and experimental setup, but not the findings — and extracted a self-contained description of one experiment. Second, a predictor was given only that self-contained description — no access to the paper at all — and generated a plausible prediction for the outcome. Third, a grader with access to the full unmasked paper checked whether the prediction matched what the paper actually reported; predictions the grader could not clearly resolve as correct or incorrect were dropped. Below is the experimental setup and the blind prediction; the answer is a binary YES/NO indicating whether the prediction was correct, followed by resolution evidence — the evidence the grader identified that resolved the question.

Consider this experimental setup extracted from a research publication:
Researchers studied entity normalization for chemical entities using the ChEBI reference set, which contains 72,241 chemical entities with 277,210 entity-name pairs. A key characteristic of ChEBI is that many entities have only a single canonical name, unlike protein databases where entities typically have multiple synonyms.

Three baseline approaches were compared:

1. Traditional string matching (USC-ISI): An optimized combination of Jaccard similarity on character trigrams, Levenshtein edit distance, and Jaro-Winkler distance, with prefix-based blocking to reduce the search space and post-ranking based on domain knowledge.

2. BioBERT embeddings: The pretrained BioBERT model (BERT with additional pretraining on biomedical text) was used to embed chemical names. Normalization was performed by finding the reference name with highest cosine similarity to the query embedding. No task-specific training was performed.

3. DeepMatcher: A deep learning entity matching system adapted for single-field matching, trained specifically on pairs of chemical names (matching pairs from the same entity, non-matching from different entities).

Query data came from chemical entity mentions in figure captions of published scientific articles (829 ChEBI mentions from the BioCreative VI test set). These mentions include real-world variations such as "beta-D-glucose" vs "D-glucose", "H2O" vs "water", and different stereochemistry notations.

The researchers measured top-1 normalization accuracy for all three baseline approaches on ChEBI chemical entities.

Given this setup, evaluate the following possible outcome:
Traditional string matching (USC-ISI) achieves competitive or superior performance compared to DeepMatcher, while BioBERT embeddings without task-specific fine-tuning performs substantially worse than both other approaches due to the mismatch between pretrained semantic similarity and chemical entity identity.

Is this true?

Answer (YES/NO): NO